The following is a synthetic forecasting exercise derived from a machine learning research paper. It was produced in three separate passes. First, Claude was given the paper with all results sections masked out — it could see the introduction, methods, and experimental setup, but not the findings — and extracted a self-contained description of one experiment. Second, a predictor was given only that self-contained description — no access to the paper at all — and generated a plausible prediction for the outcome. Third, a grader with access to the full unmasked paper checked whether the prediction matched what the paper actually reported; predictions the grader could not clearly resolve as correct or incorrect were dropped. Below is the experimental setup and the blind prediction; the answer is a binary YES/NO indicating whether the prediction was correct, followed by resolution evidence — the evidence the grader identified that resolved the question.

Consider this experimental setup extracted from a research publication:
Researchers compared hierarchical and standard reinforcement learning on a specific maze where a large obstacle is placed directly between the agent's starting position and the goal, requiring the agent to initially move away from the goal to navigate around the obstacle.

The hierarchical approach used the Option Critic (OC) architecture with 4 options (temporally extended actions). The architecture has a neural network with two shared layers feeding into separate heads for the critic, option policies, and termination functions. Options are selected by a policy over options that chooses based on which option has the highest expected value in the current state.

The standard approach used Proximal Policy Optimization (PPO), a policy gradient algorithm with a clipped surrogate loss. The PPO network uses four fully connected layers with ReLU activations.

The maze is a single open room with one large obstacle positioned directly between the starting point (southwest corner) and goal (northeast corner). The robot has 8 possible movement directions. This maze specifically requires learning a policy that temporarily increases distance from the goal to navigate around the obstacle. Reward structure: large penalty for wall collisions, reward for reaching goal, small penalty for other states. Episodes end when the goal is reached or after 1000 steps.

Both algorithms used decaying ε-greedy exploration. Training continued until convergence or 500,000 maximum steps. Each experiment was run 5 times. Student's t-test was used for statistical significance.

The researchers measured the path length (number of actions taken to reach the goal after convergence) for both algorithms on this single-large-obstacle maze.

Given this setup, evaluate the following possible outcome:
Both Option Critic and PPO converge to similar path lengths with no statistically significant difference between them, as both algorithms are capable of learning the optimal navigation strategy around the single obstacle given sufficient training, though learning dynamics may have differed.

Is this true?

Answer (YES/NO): YES